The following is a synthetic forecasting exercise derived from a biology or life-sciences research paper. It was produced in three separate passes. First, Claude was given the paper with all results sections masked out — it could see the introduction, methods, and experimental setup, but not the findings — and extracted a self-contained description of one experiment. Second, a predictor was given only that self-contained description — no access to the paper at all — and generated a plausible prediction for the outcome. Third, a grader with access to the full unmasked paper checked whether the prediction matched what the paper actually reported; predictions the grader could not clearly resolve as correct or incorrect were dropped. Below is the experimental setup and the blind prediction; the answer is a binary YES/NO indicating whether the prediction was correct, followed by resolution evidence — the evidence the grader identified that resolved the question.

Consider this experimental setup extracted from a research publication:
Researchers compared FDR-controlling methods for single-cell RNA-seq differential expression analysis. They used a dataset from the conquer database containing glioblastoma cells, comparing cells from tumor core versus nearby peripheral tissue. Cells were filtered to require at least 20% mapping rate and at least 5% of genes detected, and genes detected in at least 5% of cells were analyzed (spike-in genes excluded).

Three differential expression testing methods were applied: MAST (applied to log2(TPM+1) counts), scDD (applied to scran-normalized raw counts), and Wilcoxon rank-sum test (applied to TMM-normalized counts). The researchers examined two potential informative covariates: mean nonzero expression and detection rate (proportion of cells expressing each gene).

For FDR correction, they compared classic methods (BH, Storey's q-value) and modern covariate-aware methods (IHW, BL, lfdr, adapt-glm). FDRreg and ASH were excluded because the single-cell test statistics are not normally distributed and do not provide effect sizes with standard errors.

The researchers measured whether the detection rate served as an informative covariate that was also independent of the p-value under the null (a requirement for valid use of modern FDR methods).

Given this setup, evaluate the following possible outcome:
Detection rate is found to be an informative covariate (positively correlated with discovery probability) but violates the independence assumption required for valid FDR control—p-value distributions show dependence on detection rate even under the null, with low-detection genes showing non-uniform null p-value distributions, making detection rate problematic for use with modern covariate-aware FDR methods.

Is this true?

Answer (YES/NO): NO